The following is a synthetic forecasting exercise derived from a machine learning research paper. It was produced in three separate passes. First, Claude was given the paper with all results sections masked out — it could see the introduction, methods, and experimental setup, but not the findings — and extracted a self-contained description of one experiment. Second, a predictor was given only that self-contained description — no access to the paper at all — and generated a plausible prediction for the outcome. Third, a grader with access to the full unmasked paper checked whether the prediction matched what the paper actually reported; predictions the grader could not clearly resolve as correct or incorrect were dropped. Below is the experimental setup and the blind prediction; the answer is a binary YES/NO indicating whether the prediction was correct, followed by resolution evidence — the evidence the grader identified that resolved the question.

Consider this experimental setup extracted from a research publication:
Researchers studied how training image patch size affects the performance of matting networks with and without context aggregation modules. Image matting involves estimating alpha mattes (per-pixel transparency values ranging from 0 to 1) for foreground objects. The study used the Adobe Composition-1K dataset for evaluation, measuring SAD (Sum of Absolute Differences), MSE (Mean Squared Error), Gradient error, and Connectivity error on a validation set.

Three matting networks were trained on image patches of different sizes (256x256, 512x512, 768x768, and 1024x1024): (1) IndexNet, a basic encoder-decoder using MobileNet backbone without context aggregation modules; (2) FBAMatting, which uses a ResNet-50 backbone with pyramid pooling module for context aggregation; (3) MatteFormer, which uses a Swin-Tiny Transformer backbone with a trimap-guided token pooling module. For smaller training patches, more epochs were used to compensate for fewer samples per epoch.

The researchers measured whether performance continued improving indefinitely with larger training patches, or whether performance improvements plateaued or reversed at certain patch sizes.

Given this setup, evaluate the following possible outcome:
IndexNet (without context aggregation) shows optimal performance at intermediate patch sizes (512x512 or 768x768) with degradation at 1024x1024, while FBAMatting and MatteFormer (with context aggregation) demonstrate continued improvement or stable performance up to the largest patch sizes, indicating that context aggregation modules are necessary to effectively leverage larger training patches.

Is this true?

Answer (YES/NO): NO